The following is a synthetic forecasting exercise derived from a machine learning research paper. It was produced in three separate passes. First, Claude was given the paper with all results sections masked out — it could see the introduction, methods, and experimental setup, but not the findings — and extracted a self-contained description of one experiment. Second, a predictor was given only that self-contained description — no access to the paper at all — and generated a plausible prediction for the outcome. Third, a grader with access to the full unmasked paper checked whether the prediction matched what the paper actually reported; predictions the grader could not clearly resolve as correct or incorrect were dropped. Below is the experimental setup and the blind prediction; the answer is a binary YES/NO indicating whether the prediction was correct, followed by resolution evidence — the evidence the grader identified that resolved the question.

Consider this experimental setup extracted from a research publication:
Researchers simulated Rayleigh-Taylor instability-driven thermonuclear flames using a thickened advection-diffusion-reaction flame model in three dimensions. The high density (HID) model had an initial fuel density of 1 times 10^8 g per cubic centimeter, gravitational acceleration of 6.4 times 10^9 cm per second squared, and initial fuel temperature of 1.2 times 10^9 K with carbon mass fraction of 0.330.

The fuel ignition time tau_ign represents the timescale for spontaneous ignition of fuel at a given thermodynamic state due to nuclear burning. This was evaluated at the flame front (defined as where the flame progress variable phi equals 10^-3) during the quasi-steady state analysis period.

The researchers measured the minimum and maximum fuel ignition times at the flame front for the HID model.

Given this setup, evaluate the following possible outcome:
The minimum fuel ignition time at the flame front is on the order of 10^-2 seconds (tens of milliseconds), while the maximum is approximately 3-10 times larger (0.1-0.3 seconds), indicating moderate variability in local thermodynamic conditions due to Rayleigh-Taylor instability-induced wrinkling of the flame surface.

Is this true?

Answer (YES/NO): NO